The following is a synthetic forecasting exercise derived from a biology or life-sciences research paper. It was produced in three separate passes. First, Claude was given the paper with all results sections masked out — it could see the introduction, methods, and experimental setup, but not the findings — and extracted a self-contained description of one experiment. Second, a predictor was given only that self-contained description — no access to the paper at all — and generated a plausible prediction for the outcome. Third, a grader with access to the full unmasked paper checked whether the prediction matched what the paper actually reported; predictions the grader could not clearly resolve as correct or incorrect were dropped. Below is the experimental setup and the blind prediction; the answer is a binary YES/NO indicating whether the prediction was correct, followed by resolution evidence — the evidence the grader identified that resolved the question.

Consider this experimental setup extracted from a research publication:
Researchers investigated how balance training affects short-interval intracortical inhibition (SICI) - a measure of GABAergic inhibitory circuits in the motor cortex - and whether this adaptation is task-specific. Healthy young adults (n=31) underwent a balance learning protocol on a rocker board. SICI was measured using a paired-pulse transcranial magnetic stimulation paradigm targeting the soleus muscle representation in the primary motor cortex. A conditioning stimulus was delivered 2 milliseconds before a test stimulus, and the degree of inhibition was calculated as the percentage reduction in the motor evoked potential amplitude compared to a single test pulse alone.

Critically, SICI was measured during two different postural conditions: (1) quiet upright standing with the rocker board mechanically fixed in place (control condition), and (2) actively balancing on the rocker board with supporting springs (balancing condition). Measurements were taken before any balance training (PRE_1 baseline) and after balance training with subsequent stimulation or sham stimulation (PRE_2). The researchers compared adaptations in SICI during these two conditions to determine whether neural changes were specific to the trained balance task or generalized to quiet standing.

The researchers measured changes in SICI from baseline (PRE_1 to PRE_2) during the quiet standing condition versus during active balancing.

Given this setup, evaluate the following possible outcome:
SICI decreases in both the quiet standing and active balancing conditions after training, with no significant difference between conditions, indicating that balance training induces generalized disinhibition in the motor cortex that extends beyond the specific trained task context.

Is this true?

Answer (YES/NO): NO